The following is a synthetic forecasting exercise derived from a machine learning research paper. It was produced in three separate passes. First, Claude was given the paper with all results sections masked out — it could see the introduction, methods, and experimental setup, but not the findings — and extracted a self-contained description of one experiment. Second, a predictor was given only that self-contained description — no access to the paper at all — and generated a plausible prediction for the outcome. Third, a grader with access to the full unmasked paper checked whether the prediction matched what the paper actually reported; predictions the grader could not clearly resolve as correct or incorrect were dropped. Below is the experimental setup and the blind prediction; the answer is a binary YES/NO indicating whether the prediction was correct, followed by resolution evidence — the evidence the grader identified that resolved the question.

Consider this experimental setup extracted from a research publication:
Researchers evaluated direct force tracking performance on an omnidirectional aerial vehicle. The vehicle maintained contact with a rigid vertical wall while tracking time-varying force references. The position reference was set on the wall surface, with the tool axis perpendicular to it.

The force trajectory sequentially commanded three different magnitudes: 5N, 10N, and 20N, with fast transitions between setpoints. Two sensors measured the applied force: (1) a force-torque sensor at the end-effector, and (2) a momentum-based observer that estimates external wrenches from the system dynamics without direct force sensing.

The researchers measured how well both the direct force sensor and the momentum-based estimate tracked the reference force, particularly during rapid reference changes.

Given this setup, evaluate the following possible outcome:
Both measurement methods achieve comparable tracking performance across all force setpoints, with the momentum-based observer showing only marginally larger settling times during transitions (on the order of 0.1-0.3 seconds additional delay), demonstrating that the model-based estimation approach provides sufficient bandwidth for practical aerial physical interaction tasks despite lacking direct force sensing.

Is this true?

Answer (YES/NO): NO